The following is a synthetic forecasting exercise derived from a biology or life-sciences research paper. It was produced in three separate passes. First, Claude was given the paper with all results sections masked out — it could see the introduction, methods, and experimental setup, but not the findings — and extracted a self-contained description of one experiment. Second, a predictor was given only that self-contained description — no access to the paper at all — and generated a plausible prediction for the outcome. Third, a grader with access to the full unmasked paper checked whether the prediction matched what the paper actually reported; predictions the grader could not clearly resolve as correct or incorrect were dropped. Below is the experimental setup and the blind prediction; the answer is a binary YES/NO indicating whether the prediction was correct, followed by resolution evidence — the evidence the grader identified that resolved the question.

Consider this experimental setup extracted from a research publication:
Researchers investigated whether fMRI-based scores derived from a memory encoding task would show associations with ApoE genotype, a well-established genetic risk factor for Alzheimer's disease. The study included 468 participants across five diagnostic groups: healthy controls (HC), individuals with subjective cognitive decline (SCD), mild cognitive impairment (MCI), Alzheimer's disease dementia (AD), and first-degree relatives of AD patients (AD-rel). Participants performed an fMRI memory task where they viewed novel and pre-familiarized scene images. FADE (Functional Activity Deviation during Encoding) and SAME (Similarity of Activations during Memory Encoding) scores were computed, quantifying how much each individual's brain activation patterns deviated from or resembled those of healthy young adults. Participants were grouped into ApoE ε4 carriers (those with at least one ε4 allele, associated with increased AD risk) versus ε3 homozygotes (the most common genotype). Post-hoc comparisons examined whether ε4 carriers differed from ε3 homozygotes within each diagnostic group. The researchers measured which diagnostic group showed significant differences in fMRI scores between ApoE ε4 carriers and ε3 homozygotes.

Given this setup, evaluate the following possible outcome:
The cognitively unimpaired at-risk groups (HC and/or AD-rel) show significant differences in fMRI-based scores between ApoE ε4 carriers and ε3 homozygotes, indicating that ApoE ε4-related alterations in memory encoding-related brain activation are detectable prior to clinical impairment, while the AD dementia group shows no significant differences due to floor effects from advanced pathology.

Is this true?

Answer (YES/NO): YES